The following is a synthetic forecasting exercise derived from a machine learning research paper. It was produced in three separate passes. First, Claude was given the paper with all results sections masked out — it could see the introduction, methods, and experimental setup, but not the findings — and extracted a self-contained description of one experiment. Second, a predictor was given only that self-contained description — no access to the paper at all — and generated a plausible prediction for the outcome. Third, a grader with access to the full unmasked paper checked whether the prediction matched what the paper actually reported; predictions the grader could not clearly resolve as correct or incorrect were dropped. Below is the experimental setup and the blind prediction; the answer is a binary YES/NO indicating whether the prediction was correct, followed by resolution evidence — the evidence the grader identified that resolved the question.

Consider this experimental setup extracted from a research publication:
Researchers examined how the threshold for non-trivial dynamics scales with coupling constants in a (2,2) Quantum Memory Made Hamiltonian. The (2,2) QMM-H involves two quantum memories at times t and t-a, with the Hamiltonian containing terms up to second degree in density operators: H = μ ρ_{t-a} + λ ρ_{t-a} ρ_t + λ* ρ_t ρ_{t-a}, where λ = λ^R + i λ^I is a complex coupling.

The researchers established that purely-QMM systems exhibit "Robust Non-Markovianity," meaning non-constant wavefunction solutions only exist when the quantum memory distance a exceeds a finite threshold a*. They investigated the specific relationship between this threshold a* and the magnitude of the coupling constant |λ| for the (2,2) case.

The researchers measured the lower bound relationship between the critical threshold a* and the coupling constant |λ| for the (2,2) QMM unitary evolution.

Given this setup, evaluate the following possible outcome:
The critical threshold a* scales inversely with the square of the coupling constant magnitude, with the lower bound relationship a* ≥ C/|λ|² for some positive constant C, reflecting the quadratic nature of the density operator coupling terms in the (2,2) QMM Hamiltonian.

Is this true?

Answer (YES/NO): NO